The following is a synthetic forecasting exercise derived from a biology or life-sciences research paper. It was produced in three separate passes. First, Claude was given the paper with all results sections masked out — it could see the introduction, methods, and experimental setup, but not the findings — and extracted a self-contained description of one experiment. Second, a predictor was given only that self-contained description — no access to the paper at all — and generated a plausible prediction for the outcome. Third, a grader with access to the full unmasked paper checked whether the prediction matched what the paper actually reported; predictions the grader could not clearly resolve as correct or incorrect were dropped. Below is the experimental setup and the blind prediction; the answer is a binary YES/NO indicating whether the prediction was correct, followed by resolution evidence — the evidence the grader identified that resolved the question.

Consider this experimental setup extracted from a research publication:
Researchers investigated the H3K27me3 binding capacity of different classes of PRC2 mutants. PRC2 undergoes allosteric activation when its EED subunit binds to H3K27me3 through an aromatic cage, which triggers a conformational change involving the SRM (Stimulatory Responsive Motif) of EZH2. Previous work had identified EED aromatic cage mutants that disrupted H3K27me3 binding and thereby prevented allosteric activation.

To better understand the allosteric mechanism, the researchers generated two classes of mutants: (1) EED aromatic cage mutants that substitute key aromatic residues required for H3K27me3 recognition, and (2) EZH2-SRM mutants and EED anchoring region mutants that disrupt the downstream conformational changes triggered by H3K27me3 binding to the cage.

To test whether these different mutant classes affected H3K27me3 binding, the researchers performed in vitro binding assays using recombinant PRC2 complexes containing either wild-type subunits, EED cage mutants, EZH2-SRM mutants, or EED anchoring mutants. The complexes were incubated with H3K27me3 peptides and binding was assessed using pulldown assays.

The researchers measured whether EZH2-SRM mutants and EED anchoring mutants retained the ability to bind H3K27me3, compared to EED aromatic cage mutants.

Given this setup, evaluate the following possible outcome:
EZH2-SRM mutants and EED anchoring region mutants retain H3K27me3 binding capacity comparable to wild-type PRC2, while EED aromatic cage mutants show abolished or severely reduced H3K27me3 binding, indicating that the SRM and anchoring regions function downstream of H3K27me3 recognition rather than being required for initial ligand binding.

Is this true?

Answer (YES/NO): YES